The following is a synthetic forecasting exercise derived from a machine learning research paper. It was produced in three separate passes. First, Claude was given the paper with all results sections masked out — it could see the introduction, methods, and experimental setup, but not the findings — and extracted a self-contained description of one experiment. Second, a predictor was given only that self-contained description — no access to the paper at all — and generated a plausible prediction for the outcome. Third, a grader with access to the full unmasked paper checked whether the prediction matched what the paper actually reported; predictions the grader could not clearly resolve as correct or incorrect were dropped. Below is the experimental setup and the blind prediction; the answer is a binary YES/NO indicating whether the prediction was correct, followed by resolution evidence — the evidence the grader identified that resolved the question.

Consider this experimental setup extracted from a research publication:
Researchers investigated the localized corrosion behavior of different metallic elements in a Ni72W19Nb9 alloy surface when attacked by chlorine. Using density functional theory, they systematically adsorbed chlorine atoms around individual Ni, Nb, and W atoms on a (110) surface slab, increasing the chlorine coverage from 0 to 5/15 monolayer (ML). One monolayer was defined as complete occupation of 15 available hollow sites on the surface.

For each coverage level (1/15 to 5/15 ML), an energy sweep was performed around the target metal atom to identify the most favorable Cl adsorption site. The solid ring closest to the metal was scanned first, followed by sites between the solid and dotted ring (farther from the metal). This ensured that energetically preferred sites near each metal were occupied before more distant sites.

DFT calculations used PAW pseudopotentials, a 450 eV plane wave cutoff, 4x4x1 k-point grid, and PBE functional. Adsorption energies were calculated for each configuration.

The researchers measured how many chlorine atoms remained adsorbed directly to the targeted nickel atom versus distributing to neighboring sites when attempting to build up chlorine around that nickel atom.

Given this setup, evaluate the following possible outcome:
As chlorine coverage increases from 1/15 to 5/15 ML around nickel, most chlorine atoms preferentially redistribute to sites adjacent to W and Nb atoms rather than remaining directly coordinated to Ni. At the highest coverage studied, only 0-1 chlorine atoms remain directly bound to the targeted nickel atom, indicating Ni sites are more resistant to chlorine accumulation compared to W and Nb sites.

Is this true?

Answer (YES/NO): YES